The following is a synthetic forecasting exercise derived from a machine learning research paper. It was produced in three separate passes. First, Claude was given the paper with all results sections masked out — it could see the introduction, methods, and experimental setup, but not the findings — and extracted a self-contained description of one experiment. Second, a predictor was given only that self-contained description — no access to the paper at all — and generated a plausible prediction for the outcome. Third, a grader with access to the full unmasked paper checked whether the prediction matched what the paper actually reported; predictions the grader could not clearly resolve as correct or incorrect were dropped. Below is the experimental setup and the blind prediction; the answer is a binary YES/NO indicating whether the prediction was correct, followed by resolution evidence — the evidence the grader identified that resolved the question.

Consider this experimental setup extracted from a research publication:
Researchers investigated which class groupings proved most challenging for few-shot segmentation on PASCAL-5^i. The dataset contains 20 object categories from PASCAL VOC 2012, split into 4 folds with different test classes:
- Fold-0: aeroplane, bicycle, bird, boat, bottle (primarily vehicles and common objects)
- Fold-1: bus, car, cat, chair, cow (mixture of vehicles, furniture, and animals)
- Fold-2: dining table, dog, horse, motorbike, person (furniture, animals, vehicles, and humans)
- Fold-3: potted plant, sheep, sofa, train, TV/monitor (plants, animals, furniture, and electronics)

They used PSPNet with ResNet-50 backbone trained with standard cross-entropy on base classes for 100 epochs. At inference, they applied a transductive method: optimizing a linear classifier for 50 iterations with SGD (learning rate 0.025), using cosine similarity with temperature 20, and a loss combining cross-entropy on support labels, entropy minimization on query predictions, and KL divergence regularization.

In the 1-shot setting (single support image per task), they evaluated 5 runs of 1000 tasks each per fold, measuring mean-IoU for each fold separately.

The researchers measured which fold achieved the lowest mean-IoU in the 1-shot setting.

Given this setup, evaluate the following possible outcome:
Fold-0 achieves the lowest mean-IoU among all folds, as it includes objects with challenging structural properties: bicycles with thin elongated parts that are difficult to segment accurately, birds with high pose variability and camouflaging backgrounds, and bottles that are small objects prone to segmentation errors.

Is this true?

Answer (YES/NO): NO